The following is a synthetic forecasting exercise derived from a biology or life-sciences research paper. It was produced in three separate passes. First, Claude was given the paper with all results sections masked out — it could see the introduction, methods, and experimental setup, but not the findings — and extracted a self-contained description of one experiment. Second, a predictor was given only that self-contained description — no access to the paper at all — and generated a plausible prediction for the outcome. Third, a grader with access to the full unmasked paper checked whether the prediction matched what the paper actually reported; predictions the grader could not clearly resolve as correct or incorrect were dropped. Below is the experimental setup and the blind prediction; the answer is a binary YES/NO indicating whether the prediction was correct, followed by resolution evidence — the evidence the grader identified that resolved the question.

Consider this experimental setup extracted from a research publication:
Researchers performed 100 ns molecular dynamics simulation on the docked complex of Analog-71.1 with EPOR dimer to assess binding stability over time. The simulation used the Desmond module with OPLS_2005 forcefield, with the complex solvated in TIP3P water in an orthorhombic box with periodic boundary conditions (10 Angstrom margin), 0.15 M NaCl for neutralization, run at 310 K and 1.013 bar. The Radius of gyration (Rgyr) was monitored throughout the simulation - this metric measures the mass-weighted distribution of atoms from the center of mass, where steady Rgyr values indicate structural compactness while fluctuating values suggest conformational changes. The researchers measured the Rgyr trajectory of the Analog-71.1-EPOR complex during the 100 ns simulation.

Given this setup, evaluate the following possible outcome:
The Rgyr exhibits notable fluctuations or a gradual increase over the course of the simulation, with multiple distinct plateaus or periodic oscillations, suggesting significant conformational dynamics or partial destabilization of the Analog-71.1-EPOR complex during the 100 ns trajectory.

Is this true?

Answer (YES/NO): YES